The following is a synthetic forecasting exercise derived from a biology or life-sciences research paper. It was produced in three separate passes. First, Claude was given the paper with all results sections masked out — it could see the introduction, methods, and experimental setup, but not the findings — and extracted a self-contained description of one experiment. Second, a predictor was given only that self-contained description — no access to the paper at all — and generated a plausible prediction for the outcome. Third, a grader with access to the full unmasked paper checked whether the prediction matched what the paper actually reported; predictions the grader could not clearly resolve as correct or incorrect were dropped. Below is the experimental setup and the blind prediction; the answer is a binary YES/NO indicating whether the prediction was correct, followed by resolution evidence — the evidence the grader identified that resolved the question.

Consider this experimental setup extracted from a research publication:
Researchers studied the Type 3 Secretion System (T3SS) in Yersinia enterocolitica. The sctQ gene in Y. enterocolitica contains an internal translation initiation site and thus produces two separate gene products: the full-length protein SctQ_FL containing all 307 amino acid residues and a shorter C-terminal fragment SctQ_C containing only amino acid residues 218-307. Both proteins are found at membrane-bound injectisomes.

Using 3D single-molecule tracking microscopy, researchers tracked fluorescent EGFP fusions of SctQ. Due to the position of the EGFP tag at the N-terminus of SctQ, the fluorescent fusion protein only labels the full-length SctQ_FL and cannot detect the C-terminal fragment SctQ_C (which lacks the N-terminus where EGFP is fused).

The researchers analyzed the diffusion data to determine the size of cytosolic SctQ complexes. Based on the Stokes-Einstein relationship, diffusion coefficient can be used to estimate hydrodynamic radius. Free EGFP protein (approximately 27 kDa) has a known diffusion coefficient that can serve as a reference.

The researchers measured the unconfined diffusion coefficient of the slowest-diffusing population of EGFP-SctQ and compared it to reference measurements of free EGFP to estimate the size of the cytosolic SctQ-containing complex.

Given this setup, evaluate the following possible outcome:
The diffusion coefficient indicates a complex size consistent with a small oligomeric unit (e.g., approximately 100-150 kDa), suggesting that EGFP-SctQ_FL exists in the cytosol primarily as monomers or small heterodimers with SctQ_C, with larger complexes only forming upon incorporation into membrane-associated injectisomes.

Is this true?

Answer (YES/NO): NO